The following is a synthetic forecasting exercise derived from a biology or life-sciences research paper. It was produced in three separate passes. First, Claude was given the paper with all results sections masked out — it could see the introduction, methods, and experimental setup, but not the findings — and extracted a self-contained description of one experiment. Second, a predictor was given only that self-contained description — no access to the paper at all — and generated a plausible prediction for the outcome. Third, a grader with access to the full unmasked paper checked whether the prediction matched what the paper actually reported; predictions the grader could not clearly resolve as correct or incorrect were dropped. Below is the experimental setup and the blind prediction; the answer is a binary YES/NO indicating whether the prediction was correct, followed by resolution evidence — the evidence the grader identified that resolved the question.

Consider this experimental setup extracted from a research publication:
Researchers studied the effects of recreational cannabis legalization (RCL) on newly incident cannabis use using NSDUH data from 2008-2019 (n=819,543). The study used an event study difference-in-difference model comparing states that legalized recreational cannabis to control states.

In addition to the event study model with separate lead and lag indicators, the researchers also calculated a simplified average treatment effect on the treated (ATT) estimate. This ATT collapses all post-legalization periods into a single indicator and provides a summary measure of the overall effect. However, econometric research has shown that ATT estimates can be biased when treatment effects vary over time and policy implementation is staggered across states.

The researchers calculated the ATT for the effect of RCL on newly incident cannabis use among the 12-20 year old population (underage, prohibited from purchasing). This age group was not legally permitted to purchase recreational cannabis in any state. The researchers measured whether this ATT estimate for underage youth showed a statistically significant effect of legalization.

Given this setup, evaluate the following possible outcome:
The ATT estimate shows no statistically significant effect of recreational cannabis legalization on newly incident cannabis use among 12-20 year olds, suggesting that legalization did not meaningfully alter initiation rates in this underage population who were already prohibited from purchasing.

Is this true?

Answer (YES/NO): YES